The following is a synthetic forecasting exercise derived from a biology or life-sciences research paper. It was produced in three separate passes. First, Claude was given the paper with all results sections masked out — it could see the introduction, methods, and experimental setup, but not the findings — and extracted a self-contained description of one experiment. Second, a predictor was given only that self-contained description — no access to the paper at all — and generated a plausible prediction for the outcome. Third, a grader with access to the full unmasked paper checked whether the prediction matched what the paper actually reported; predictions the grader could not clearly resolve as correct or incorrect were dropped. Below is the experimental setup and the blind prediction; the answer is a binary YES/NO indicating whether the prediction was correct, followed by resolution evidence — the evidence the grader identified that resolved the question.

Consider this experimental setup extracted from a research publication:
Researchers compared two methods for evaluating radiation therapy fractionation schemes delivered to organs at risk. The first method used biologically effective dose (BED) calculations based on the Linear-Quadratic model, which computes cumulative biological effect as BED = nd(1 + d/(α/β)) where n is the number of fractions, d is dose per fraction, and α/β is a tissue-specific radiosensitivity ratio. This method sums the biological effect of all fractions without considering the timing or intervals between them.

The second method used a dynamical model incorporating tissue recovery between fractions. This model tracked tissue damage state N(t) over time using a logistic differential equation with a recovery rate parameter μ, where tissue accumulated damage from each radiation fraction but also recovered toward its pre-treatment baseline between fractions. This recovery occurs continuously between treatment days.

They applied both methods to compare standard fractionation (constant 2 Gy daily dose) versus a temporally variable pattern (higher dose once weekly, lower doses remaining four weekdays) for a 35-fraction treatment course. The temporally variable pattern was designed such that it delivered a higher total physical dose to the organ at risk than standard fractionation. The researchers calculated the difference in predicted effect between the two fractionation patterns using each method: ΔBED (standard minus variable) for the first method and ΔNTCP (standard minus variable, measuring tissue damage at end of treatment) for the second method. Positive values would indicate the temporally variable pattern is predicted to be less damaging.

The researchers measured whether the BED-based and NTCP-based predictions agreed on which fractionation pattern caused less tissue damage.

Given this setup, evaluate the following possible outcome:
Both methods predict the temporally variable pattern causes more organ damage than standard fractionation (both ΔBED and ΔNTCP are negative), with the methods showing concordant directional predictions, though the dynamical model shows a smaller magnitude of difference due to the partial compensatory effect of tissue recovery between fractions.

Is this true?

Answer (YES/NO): NO